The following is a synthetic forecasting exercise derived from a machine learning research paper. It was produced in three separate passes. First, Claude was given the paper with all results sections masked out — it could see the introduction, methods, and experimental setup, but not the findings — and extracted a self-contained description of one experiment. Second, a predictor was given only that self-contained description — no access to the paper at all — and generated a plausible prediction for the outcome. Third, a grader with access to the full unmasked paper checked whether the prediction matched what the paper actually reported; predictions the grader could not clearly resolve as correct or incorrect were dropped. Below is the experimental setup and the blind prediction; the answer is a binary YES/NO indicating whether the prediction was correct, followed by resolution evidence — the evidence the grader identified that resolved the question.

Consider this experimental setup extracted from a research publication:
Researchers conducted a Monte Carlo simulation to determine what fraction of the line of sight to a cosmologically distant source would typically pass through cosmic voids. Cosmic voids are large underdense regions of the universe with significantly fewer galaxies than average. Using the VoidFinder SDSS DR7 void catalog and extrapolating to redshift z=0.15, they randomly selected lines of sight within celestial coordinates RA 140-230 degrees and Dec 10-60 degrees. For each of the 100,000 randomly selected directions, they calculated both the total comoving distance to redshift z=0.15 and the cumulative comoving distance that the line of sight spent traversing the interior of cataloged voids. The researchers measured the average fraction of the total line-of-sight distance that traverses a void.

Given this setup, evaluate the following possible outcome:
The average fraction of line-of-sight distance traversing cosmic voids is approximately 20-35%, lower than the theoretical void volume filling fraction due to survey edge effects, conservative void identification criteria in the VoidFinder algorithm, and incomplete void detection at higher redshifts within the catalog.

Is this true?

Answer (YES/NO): NO